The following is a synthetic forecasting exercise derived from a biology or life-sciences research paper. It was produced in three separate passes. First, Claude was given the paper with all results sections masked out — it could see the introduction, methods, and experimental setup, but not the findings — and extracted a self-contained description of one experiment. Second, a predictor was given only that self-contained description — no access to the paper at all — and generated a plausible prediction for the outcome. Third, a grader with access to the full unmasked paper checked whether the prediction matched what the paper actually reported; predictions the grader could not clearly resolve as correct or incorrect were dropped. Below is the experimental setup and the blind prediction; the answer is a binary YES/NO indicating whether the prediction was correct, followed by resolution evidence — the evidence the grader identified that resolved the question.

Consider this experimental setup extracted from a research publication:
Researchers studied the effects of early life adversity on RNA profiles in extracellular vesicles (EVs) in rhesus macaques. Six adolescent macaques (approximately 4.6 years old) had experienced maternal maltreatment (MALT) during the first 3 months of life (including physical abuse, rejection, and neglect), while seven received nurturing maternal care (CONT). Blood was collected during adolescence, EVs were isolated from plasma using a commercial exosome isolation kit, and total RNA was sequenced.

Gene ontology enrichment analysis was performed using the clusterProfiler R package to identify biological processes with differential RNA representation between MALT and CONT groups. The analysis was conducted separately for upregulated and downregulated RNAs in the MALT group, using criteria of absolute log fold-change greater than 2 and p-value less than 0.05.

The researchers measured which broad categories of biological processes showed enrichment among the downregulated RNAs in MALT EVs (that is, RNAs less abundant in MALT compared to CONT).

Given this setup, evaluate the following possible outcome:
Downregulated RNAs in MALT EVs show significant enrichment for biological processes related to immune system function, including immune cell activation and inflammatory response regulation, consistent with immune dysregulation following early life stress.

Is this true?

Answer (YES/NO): YES